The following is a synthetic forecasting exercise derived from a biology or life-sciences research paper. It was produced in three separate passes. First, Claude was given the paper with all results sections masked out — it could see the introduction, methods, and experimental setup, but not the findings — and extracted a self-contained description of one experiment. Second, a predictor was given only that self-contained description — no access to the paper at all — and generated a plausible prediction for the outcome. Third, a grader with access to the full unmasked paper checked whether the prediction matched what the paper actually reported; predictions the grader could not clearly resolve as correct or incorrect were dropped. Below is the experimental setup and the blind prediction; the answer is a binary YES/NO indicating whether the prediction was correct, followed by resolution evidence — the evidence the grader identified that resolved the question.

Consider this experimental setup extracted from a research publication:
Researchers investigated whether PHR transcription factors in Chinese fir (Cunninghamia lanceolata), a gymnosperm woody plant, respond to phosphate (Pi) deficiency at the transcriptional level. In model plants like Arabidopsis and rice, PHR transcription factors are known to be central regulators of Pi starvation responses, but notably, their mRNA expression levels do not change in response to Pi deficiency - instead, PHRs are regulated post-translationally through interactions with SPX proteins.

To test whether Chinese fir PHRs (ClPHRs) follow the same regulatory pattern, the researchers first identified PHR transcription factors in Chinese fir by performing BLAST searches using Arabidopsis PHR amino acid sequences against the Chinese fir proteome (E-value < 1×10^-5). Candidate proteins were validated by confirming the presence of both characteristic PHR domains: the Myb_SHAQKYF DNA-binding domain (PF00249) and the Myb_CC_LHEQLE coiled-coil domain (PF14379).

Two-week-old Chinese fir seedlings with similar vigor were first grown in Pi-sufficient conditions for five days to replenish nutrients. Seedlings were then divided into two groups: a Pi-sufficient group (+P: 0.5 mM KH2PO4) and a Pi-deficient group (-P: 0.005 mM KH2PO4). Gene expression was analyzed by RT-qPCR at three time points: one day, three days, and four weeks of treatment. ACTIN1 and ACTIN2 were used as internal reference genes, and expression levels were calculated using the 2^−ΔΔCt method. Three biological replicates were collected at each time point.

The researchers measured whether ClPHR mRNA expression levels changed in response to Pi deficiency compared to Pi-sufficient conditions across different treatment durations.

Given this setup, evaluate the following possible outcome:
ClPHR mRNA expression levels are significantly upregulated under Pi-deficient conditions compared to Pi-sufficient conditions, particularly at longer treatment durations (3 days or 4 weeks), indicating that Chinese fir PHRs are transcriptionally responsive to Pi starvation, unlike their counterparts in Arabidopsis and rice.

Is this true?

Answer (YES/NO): NO